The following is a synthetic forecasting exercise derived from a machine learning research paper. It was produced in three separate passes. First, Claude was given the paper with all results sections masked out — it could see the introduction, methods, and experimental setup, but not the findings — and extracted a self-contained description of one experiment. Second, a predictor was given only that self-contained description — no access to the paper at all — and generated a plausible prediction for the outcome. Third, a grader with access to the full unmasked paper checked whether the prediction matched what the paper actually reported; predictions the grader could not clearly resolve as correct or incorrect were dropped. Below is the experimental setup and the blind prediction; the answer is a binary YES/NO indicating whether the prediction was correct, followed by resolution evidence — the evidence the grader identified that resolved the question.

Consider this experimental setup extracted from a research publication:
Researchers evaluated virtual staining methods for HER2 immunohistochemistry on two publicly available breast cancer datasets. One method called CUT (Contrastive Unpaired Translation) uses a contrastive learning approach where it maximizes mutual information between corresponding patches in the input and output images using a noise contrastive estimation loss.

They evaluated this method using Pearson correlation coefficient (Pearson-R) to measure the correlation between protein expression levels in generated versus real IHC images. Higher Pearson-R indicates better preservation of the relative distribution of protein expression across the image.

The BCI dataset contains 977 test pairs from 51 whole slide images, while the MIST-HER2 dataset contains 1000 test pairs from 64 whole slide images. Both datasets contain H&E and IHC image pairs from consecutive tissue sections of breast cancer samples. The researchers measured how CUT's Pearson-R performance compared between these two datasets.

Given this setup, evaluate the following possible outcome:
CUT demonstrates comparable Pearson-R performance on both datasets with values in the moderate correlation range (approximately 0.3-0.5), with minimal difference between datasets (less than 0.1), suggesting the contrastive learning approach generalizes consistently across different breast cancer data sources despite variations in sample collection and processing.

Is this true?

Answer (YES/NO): NO